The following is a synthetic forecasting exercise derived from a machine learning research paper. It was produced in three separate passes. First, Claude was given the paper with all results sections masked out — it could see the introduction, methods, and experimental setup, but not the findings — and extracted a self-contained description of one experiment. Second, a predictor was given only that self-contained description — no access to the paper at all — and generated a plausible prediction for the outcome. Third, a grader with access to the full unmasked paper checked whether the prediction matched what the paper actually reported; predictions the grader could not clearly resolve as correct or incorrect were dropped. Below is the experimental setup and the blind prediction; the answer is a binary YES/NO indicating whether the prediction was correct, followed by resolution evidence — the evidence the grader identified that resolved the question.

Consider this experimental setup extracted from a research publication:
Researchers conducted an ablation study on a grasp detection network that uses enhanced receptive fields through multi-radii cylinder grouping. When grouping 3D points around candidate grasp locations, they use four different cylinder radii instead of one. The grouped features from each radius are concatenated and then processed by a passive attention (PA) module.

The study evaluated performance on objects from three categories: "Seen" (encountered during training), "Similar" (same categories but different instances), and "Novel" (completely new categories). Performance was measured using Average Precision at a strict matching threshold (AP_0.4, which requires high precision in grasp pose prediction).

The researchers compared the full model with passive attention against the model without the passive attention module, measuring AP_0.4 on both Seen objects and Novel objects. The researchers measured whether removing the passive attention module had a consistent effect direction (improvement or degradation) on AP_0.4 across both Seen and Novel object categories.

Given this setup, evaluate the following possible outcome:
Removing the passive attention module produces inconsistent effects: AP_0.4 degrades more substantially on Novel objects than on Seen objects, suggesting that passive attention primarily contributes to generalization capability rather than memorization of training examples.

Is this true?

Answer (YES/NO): NO